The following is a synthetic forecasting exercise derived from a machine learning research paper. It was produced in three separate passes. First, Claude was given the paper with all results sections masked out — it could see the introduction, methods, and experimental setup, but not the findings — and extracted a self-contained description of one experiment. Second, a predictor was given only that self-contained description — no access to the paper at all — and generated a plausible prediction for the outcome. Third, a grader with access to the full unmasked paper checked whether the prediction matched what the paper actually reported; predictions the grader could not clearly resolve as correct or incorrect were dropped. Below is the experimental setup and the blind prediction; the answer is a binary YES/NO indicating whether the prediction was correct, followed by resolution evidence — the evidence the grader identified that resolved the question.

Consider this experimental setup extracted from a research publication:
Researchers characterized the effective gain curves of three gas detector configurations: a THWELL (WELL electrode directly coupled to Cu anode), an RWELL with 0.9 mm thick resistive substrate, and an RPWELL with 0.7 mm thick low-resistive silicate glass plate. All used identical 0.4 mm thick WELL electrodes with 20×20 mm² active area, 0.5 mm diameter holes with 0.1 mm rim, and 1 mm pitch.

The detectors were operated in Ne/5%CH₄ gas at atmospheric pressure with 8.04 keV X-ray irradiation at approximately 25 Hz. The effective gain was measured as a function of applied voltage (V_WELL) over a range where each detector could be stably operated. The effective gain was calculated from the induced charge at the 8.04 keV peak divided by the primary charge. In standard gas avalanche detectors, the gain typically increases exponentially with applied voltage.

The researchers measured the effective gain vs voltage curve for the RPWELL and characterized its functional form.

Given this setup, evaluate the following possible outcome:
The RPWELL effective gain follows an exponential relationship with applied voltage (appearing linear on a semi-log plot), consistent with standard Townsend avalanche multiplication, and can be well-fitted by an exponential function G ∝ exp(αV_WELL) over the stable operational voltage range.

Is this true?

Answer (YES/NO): NO